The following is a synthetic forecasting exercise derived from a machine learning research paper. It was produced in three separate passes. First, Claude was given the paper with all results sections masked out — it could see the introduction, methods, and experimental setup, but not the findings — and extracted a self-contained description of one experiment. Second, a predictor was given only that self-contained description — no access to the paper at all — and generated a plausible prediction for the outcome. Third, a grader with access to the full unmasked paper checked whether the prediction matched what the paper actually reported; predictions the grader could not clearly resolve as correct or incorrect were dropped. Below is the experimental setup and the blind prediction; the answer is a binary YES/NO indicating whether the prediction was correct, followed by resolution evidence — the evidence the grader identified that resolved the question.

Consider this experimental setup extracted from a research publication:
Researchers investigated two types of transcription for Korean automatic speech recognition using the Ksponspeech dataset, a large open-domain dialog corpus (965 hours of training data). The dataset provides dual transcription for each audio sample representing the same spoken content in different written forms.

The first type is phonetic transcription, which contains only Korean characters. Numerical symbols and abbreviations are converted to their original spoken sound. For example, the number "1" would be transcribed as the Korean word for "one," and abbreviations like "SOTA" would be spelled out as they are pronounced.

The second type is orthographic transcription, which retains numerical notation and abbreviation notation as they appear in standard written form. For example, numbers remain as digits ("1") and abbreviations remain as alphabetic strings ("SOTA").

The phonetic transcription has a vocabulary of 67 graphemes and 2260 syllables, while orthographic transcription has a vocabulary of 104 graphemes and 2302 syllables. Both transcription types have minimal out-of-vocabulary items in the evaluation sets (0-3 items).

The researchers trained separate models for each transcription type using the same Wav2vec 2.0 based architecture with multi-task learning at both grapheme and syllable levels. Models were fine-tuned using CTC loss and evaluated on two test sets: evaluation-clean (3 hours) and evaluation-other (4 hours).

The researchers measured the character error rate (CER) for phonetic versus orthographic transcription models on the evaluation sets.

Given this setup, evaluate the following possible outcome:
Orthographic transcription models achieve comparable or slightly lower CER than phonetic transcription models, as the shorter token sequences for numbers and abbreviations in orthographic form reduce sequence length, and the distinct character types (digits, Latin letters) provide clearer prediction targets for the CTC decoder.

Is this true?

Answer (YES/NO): NO